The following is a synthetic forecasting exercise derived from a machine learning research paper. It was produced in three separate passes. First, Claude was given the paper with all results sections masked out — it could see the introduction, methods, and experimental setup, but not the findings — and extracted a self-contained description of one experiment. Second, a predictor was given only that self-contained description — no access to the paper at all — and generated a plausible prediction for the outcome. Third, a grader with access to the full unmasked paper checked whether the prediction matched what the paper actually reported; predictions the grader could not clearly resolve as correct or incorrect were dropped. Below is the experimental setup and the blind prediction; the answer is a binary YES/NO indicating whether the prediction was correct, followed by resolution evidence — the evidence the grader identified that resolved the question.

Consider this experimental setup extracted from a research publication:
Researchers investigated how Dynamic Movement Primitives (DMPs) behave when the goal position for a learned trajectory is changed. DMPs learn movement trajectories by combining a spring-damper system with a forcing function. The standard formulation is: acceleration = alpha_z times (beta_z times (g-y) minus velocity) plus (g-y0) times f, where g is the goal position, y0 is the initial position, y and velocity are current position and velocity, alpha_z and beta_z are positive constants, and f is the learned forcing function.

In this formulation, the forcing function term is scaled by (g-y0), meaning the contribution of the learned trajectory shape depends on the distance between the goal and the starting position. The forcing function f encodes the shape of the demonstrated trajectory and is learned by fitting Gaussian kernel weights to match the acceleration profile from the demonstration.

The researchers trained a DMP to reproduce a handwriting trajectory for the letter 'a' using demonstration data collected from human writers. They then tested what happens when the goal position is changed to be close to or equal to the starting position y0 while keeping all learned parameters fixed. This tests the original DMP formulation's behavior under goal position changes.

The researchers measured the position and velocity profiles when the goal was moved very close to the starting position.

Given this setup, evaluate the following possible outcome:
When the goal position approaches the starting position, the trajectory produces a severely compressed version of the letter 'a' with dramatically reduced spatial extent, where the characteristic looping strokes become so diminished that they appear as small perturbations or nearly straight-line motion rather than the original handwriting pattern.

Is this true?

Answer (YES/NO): NO